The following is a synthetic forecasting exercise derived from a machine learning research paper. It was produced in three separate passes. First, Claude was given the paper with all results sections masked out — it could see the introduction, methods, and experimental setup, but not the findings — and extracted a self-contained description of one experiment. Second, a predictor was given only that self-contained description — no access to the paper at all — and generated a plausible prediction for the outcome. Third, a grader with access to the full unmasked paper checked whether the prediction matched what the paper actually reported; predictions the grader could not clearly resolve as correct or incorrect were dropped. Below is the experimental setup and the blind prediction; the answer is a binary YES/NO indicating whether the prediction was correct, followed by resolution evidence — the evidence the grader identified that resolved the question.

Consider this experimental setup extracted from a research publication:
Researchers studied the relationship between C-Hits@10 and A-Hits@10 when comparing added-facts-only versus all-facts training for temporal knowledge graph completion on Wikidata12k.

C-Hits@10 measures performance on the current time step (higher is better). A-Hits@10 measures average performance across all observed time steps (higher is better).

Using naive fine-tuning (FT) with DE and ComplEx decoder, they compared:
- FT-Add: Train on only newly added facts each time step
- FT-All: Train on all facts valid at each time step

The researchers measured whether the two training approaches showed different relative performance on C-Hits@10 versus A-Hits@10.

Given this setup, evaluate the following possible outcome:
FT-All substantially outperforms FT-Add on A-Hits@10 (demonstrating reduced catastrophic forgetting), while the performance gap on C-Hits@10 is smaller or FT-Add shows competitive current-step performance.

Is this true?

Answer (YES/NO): NO